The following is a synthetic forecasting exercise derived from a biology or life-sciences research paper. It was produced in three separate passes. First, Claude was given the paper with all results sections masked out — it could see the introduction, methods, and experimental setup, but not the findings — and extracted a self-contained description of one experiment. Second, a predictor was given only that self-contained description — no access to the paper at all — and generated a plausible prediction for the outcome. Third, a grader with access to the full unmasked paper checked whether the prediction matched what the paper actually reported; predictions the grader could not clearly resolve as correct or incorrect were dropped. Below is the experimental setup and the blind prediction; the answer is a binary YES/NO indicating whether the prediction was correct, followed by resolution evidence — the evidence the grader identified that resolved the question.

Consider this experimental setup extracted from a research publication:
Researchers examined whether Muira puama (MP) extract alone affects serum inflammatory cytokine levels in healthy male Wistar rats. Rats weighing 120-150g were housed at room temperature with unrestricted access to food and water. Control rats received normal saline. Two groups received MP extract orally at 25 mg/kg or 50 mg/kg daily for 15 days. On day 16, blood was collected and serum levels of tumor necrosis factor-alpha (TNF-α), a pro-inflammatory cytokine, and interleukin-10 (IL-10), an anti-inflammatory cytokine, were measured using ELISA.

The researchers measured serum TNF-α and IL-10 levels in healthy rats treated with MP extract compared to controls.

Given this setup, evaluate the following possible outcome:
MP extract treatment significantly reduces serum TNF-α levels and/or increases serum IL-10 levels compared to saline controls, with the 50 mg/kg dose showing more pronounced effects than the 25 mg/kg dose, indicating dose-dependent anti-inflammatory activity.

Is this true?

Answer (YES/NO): NO